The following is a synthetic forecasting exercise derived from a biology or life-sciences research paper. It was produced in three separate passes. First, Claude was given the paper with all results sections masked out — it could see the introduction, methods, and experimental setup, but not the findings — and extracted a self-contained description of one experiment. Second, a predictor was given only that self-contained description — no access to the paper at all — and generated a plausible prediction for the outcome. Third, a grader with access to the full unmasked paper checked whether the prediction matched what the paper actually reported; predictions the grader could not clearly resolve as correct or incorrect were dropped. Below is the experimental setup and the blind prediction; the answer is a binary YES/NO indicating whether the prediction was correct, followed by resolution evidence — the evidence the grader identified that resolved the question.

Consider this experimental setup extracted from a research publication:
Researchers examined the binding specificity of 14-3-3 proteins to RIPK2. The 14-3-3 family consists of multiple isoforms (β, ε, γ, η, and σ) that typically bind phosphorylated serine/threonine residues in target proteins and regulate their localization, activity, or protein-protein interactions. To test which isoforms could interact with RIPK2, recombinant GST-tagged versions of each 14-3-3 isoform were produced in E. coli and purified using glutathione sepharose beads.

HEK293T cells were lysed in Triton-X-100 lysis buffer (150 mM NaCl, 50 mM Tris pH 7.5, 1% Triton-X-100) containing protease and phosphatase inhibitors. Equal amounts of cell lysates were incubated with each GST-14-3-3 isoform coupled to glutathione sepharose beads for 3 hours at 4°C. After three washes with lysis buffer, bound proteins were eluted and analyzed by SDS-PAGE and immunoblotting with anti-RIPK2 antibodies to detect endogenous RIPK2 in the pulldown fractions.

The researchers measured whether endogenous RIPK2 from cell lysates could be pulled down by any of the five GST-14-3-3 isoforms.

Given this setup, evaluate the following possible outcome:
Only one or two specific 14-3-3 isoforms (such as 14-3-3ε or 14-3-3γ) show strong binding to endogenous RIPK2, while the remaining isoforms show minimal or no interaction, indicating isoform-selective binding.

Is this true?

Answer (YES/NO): NO